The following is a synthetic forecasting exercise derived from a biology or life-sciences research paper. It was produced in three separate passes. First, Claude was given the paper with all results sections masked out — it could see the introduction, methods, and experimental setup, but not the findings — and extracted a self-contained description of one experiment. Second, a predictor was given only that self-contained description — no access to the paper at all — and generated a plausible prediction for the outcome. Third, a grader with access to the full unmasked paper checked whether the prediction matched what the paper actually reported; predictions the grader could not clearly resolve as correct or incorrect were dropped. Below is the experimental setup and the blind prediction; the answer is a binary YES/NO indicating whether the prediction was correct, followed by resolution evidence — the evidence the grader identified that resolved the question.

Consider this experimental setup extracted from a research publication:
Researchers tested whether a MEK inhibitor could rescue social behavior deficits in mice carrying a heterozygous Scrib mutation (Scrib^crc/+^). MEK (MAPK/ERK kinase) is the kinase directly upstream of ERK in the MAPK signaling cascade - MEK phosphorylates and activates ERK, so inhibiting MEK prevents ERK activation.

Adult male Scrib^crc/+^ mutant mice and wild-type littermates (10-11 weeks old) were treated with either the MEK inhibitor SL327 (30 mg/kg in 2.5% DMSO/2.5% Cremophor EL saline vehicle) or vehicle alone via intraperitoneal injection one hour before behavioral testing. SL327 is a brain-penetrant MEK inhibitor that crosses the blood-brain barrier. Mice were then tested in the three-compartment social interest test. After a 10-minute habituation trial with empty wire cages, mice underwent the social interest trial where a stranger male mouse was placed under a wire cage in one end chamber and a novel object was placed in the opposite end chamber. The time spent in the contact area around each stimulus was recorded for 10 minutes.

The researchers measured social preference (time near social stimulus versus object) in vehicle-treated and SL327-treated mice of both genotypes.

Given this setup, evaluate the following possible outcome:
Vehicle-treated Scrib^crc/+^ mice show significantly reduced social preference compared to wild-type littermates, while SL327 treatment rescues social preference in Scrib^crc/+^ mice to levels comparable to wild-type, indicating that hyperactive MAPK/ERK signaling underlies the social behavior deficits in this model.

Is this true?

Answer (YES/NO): YES